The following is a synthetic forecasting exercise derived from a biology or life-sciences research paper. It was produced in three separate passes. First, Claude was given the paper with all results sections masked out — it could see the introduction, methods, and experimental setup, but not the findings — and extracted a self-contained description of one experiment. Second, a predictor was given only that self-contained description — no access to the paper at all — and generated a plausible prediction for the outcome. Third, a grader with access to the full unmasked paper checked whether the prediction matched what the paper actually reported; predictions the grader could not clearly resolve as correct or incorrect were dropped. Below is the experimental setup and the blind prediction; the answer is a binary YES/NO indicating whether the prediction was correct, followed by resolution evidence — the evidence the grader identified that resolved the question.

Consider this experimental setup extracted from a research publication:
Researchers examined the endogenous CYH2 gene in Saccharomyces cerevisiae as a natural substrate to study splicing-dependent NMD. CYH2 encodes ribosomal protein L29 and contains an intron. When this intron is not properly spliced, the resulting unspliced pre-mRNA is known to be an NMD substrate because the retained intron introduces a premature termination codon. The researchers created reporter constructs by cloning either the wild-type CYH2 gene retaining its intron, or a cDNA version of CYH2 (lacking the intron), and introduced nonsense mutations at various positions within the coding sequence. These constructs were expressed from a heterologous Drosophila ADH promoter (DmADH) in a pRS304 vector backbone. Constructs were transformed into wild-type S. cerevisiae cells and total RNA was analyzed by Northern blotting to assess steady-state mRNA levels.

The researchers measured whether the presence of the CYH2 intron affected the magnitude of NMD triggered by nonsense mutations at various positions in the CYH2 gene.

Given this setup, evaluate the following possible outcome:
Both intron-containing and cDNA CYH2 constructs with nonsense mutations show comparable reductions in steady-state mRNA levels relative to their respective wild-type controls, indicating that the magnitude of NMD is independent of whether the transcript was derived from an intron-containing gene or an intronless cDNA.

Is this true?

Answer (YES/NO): NO